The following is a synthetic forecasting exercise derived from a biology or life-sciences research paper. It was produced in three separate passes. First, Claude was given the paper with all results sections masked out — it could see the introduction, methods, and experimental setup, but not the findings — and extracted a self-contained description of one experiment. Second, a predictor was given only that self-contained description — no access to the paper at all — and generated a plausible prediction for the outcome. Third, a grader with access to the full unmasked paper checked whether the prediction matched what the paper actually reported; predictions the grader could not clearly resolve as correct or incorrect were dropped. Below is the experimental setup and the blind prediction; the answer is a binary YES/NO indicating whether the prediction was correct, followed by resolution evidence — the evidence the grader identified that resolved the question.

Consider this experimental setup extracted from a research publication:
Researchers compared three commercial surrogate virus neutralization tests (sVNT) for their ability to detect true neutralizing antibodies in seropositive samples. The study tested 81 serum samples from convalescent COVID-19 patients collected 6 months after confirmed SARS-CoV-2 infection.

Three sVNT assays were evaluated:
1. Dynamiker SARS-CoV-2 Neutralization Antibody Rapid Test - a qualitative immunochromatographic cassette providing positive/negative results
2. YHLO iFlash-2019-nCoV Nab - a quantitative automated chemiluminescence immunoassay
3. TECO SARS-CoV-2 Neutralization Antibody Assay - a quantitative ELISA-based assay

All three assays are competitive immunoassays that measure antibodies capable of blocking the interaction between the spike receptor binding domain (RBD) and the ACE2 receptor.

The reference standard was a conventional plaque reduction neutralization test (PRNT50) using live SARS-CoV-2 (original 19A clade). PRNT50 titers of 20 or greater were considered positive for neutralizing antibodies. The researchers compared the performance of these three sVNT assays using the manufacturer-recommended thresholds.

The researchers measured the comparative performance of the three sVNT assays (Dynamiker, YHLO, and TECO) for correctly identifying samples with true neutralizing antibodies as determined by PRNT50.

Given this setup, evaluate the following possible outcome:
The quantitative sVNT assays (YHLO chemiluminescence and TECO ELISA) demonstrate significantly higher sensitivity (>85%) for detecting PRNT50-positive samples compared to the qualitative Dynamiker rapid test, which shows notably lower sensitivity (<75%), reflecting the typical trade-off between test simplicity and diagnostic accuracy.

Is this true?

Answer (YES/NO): YES